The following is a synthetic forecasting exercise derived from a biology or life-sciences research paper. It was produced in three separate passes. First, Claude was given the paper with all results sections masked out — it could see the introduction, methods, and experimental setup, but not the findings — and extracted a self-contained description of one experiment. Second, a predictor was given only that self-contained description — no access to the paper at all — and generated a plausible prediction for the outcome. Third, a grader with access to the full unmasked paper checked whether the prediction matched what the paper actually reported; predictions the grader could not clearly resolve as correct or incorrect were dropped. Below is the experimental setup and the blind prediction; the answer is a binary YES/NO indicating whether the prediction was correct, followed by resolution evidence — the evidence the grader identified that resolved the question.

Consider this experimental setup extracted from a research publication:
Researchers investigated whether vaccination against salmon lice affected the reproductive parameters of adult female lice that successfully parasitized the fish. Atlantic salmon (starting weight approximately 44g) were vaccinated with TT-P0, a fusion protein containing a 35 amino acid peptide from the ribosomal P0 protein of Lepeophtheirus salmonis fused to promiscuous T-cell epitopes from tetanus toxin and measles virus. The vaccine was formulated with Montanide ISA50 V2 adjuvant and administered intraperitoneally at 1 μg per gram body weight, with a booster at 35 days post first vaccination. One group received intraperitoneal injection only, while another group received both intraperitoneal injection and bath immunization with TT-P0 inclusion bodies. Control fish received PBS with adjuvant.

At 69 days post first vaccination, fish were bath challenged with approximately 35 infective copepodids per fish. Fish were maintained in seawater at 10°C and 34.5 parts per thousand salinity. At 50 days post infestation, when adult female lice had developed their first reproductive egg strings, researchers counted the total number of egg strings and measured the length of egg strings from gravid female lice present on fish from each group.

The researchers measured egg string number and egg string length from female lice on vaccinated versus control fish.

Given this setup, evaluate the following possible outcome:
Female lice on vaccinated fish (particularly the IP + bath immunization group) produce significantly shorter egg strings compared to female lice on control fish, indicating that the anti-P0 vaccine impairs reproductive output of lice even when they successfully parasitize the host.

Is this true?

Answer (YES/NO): YES